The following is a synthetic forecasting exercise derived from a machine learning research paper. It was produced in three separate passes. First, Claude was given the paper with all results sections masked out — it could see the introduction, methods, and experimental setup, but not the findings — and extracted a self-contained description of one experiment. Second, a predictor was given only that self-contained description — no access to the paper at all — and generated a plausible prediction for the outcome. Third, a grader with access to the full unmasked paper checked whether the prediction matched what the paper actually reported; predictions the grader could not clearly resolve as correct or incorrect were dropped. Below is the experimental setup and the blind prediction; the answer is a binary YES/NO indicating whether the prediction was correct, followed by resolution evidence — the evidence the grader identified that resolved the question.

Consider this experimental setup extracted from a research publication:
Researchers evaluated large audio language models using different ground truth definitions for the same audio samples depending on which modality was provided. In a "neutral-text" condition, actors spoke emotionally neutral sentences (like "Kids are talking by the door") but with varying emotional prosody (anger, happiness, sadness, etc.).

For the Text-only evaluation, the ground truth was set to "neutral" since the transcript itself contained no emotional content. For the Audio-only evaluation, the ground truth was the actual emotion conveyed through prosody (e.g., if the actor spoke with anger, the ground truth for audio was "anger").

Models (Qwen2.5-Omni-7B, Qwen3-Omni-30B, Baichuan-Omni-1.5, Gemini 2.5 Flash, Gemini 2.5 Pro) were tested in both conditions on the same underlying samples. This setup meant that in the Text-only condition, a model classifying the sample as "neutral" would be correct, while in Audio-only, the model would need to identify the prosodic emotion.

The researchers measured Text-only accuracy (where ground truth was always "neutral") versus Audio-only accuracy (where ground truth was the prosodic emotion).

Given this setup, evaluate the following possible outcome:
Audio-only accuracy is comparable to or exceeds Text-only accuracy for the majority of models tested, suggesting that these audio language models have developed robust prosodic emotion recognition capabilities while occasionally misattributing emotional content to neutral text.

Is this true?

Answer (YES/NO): NO